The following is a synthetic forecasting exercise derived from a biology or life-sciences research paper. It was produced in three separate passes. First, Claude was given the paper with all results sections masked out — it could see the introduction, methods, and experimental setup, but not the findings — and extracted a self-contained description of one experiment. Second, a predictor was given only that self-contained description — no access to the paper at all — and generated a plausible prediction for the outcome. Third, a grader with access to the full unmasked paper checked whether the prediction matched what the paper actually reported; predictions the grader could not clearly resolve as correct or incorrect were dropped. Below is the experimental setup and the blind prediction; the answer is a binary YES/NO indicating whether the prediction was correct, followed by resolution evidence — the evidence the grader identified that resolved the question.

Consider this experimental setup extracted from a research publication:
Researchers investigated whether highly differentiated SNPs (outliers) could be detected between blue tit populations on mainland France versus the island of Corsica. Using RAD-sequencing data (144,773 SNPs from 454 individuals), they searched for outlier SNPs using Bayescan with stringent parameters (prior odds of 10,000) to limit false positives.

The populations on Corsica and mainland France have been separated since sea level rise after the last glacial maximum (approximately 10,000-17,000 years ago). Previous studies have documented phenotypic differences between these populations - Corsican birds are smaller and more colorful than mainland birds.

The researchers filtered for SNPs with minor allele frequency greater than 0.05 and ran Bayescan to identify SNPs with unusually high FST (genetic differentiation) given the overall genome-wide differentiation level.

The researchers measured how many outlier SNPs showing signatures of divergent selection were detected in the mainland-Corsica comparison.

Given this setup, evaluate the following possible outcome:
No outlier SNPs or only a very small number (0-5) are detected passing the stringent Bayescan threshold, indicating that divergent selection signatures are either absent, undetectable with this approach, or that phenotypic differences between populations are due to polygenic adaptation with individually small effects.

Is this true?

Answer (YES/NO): NO